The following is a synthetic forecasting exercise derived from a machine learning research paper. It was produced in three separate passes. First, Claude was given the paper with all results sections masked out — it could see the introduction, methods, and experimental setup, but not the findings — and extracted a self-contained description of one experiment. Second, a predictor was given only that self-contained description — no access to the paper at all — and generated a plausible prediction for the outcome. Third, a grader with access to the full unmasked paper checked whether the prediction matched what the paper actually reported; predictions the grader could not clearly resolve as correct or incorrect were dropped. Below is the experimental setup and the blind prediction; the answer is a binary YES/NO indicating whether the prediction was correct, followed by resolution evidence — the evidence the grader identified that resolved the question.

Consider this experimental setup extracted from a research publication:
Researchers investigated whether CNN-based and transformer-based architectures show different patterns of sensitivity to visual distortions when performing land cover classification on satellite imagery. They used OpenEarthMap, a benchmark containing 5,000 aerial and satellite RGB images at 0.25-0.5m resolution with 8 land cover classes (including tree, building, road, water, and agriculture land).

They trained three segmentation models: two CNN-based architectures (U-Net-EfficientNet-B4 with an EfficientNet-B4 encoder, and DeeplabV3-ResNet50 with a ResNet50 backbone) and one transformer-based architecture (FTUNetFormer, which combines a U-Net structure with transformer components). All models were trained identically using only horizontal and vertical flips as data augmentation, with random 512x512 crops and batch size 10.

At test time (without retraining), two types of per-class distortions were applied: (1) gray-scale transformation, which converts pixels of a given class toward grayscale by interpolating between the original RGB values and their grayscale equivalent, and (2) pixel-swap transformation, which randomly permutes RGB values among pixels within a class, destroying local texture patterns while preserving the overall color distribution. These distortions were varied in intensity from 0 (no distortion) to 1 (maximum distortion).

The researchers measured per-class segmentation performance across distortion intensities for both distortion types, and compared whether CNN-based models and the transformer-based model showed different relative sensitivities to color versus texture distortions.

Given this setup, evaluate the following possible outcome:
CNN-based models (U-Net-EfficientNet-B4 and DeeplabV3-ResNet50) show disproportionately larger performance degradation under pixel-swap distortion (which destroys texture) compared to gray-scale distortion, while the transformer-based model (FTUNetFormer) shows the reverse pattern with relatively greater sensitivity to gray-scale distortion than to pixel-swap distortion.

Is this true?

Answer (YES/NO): NO